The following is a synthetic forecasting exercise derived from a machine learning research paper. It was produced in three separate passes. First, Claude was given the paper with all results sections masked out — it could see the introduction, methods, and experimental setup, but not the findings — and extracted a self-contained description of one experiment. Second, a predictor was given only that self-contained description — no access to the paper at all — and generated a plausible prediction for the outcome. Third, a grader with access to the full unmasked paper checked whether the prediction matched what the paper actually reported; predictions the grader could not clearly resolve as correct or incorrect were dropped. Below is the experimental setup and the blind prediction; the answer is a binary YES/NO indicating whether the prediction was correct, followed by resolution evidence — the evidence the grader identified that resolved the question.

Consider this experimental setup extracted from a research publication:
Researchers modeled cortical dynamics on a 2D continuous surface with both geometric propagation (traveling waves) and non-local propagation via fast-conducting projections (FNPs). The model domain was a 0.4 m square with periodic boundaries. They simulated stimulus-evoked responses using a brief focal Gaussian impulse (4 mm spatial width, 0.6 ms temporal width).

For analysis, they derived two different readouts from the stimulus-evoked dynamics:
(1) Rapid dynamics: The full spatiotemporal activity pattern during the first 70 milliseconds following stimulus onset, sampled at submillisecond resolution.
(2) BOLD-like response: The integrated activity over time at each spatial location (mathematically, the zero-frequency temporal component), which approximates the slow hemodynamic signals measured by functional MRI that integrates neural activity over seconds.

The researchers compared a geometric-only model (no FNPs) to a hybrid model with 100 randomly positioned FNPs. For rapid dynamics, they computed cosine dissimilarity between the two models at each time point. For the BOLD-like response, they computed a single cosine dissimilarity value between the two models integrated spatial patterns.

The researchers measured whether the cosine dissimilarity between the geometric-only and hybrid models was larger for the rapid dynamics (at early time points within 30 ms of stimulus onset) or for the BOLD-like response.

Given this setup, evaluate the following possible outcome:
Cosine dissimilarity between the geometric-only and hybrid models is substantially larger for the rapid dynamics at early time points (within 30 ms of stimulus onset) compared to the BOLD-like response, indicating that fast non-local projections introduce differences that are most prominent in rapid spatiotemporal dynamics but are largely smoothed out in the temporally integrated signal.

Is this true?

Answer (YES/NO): YES